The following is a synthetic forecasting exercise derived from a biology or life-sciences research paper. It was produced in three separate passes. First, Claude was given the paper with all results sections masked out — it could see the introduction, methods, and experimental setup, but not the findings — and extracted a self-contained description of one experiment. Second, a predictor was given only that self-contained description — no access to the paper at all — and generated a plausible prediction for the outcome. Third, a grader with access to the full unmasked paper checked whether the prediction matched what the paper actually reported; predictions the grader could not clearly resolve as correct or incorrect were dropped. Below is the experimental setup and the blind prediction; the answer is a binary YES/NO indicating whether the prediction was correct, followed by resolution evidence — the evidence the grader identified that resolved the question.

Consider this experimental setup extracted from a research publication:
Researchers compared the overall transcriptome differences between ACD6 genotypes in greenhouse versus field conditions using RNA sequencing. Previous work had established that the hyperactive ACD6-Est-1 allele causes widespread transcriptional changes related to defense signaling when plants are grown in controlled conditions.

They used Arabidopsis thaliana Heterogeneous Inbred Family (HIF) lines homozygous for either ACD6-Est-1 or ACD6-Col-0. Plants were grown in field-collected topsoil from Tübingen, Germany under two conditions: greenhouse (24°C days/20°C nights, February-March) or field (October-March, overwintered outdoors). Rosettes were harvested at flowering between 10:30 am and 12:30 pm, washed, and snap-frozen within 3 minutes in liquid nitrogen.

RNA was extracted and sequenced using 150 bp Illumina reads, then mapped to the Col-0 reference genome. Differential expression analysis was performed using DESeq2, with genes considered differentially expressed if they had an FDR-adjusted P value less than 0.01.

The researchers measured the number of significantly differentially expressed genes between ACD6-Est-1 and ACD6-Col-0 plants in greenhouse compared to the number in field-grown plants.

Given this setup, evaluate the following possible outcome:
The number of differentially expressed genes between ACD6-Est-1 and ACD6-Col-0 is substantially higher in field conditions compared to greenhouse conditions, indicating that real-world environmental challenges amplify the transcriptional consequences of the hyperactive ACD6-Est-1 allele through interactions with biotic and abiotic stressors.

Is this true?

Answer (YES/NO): NO